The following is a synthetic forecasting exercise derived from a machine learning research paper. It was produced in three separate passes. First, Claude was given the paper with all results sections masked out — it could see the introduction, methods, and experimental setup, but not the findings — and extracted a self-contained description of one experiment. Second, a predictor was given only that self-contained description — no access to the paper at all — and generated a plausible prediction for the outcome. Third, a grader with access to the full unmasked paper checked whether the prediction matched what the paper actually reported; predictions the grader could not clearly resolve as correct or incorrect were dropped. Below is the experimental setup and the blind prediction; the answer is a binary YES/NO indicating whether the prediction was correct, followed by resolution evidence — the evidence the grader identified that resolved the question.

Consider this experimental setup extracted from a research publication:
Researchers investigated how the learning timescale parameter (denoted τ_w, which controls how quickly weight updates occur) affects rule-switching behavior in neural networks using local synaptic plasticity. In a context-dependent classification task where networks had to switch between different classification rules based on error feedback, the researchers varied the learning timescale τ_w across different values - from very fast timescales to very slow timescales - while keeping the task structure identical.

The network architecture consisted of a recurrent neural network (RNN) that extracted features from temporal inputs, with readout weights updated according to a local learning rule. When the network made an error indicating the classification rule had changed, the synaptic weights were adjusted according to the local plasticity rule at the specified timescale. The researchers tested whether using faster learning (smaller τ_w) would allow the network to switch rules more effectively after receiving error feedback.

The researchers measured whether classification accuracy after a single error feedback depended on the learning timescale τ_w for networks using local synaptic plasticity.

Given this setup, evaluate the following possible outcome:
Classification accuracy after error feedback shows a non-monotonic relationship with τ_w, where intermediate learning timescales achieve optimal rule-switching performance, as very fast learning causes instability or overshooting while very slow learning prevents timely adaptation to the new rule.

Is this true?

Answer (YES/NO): NO